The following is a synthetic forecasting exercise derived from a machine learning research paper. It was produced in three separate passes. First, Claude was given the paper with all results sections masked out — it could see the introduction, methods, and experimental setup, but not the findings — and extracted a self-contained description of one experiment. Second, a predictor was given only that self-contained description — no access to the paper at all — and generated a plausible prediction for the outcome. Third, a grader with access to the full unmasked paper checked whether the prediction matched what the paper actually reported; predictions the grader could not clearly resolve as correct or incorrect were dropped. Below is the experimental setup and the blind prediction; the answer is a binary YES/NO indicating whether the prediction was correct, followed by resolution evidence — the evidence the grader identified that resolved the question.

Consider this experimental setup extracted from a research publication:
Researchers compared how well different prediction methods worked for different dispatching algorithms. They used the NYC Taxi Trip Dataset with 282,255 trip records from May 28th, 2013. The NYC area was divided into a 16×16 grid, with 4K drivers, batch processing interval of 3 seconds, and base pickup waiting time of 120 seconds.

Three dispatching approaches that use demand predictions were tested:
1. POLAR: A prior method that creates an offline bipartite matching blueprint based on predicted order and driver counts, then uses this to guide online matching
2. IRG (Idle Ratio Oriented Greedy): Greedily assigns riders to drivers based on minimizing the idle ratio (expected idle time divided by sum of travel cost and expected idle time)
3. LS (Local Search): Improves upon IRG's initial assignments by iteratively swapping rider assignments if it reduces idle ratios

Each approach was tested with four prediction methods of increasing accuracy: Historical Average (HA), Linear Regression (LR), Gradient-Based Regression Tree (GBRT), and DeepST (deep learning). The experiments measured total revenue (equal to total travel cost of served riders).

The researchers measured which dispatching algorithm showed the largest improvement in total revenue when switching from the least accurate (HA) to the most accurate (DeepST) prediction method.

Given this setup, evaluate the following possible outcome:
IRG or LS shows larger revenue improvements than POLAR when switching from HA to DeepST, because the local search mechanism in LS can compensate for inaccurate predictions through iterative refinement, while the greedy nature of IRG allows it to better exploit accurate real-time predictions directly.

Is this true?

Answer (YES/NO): NO